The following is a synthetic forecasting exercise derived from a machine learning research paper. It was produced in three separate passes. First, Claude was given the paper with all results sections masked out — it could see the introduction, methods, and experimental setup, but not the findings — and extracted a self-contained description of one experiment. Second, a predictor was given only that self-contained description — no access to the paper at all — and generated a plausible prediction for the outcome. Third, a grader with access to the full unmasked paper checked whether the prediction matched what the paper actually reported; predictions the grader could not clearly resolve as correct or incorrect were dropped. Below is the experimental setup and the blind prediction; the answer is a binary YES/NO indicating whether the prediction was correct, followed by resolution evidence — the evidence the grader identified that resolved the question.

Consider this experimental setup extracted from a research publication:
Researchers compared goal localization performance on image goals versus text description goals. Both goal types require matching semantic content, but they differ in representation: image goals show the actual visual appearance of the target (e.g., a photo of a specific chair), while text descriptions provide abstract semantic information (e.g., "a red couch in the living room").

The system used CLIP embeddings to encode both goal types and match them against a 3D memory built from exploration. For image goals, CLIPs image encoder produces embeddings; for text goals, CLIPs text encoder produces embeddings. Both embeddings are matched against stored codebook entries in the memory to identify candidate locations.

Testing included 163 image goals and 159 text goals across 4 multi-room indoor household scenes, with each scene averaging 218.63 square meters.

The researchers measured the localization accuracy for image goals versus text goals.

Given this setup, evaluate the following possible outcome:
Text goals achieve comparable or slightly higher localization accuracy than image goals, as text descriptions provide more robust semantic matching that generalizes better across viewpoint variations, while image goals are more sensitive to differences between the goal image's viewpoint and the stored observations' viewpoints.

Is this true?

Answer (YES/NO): YES